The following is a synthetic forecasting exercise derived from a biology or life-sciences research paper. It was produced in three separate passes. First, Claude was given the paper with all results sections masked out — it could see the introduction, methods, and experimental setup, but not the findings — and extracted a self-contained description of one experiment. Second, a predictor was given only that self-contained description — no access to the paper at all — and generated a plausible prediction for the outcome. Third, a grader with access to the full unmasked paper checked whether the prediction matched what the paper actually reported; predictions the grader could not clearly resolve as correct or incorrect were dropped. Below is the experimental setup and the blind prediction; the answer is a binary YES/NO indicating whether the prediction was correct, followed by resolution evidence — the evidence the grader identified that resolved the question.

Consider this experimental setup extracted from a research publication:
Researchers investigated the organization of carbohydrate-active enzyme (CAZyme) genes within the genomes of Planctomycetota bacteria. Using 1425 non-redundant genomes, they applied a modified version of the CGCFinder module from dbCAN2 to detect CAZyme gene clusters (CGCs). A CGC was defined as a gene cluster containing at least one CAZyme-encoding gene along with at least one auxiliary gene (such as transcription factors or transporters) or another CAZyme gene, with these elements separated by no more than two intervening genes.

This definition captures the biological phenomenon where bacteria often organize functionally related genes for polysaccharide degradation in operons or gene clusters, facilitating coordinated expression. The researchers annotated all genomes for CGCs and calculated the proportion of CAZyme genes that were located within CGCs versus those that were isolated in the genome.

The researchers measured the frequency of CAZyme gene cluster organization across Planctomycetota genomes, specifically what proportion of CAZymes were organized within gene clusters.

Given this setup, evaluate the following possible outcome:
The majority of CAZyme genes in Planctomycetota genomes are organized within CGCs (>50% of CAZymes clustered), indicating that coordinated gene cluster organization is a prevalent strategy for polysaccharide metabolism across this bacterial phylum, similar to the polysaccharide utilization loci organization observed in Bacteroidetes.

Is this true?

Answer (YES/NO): NO